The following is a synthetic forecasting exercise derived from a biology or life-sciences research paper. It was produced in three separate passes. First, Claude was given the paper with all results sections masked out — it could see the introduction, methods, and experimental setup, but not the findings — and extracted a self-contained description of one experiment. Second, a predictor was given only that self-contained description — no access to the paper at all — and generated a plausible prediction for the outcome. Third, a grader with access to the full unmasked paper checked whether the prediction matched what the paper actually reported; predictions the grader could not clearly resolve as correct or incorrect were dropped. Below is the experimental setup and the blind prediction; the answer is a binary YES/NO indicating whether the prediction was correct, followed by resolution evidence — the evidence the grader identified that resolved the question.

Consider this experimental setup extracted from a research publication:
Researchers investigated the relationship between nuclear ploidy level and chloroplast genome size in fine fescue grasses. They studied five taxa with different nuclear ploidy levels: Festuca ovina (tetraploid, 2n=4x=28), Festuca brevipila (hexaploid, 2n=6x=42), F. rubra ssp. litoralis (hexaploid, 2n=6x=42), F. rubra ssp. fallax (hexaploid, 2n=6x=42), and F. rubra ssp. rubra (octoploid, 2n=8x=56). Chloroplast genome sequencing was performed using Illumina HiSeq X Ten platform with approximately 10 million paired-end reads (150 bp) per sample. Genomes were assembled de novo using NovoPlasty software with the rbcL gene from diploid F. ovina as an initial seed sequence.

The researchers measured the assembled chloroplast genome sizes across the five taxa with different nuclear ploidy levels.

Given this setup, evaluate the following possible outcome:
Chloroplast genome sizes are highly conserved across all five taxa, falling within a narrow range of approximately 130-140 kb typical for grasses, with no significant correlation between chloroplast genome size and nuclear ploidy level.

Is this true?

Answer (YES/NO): YES